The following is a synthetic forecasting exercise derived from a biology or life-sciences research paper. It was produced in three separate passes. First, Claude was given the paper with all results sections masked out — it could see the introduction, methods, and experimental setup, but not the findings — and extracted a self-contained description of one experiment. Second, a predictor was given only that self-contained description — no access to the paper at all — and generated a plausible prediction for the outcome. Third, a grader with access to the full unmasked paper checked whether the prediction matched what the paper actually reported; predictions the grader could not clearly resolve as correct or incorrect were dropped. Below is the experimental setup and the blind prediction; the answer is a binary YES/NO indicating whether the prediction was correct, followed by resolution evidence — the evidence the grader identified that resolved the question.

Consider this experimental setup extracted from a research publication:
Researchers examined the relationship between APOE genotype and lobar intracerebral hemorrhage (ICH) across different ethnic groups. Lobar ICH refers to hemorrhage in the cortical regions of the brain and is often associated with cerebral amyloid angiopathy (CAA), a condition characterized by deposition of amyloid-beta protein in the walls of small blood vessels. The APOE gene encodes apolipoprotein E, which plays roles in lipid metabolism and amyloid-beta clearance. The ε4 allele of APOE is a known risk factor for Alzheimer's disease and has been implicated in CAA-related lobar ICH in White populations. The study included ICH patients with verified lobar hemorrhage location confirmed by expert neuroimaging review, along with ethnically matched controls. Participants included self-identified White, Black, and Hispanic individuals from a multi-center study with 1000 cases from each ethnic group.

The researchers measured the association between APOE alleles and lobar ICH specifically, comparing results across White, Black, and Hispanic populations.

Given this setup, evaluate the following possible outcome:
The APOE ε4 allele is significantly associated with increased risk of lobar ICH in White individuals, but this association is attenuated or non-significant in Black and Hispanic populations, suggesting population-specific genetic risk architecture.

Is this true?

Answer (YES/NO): YES